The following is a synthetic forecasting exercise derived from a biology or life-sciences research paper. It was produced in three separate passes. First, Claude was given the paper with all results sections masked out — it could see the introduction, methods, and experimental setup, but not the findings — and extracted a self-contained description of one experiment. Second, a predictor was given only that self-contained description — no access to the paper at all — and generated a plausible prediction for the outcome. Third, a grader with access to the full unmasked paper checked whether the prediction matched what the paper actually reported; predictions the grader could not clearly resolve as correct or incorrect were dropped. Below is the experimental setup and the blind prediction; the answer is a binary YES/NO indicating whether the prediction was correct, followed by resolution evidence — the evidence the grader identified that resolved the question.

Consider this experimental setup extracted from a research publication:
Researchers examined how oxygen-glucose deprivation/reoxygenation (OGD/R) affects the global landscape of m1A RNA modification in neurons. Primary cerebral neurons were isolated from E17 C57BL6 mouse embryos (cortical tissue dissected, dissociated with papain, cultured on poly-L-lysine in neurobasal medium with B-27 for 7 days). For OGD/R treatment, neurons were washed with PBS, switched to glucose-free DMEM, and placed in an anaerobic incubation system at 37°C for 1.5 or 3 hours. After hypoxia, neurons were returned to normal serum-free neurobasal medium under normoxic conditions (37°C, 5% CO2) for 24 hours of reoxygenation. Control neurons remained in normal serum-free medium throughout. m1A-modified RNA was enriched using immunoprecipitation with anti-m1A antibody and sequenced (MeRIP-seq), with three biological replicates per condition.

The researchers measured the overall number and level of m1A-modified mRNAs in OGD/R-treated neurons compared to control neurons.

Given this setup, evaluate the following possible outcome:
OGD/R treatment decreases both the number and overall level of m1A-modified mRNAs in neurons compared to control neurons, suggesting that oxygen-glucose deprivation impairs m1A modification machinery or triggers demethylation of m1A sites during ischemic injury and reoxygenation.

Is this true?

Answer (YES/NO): NO